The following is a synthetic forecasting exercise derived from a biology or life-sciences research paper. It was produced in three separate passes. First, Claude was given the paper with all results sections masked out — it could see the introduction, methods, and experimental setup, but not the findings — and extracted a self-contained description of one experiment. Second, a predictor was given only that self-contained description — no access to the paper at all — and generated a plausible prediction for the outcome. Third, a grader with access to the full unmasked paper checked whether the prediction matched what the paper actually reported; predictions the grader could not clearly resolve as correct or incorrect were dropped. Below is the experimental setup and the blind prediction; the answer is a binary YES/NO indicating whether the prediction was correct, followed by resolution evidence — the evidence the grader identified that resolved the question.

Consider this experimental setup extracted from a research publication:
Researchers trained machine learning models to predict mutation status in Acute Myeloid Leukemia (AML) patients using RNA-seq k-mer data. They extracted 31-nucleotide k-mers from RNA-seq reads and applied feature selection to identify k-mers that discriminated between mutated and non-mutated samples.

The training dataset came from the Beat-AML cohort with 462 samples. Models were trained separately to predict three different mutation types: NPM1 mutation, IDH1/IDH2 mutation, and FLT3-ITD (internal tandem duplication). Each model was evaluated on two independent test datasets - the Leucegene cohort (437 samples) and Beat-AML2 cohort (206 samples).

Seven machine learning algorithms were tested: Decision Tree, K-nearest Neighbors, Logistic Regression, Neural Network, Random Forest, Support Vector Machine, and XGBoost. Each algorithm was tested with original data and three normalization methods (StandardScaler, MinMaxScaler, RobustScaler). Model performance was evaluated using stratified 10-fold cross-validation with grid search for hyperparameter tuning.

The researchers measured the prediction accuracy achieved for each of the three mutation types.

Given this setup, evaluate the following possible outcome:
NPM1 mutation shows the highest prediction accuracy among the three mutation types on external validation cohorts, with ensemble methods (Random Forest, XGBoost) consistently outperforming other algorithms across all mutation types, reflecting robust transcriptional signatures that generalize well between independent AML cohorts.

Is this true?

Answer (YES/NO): NO